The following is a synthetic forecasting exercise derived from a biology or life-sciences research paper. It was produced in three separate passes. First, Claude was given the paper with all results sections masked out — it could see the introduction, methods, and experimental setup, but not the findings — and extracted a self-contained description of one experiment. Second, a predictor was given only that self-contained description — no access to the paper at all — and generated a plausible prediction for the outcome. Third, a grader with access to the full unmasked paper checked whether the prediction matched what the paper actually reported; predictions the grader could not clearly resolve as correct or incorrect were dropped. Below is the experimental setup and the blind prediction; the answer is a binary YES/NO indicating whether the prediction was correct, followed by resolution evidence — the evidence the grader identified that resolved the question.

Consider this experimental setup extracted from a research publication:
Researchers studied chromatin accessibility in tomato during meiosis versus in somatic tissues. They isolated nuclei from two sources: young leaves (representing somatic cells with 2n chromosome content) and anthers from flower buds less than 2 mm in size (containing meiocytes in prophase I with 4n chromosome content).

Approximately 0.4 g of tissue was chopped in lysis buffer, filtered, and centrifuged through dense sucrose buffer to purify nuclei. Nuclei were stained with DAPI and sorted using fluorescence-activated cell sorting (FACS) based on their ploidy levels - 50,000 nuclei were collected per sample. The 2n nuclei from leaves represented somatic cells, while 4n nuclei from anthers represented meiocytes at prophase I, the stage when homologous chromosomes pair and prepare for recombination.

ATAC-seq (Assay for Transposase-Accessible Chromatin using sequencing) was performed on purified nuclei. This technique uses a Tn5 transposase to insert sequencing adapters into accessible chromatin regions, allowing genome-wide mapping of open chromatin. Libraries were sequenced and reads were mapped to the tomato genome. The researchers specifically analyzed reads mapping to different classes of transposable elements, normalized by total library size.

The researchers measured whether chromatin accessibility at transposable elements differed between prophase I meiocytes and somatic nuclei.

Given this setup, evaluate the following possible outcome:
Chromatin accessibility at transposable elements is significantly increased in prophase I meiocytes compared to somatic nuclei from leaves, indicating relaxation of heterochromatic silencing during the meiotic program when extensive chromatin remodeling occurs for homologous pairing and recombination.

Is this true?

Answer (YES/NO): NO